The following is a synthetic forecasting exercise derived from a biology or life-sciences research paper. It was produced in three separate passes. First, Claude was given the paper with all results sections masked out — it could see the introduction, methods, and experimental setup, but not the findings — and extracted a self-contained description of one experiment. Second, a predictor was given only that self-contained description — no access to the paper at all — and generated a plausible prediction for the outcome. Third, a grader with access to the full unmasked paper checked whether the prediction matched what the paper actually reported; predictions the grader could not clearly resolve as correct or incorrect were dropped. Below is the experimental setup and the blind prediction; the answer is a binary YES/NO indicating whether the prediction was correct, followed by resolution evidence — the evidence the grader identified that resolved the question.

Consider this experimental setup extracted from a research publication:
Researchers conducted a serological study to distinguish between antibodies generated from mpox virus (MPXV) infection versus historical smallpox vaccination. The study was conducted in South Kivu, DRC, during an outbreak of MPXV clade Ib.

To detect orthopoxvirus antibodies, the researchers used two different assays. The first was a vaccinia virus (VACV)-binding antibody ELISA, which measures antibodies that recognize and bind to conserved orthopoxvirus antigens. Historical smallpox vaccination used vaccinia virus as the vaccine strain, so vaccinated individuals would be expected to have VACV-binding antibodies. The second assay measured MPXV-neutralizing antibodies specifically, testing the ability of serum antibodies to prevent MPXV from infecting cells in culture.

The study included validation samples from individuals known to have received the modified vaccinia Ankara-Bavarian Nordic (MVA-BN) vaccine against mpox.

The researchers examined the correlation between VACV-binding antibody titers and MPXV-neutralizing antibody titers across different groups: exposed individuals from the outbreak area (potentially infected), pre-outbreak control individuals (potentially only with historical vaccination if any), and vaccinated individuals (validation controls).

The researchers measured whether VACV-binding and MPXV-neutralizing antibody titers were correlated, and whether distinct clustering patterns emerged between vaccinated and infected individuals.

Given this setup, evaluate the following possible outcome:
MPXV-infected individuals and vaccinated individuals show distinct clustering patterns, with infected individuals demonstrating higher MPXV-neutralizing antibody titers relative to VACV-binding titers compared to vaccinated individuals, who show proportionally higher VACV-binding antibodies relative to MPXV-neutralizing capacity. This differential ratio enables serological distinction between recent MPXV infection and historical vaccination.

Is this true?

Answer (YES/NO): YES